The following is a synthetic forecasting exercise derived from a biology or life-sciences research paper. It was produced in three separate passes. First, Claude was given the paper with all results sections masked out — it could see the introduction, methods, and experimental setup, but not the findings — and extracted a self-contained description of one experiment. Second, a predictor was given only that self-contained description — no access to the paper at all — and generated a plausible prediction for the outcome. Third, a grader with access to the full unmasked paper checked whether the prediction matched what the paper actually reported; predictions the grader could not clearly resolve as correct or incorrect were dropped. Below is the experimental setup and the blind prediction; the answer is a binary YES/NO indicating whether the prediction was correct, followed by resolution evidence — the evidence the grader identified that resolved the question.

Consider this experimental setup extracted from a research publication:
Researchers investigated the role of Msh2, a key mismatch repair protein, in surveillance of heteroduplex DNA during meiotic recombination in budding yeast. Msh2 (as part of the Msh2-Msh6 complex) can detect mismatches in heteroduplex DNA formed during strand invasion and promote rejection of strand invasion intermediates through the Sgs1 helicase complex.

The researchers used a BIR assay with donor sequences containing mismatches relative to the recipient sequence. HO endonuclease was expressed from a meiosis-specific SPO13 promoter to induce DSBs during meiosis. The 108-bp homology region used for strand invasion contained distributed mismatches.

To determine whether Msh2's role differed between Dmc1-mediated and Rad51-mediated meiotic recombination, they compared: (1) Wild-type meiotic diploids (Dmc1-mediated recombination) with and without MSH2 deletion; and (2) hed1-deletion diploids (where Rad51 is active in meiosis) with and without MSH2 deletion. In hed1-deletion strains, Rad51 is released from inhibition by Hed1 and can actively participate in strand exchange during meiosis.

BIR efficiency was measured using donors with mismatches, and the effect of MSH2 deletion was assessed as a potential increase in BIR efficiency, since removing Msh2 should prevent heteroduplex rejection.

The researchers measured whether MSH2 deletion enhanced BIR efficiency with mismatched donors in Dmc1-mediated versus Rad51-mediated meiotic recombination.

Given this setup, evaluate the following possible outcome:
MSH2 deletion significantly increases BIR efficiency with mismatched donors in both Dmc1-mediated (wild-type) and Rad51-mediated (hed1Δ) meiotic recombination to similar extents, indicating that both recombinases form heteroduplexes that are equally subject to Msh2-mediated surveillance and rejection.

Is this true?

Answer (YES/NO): NO